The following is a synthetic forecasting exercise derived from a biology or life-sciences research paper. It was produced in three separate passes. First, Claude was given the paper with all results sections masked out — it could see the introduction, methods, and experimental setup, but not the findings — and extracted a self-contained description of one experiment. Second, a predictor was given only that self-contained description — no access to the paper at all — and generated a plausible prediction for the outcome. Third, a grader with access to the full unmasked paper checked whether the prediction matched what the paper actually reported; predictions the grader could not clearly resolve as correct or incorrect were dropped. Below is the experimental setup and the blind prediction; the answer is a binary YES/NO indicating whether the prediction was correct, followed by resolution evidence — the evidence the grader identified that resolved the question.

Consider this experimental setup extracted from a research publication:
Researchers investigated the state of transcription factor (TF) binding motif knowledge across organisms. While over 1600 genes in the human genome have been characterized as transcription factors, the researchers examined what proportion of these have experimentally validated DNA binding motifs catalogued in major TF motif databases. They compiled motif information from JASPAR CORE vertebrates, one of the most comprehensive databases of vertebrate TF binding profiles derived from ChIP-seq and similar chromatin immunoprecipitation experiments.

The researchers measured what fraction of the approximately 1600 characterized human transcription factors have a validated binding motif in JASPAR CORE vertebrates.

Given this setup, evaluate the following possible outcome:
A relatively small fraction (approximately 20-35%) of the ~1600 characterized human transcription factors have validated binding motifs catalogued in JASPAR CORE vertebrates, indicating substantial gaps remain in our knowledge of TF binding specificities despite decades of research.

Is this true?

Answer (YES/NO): NO